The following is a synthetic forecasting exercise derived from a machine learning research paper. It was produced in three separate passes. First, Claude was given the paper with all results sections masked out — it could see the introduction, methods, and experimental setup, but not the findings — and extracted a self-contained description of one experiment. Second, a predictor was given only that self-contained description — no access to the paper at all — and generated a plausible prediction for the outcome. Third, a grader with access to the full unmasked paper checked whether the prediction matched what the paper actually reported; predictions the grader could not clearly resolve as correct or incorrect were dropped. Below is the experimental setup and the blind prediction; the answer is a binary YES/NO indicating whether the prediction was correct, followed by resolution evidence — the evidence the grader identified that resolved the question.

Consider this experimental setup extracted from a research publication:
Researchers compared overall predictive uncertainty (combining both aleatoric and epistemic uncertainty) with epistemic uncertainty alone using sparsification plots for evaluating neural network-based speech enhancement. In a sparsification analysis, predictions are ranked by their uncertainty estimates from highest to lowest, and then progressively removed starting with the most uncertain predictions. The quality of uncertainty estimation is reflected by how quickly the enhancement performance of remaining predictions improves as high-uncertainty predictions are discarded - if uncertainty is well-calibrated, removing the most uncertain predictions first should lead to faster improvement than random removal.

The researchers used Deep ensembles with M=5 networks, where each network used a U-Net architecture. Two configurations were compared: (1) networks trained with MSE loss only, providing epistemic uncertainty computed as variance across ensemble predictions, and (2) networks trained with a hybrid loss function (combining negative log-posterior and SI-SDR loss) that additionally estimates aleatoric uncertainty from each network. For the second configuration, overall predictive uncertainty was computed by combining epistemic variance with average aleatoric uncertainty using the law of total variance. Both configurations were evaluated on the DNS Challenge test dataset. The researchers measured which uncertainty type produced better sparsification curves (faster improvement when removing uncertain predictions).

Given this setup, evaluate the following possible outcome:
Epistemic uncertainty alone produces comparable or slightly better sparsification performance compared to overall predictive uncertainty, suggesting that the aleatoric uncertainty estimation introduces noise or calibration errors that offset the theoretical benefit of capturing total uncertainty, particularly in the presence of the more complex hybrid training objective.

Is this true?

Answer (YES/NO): NO